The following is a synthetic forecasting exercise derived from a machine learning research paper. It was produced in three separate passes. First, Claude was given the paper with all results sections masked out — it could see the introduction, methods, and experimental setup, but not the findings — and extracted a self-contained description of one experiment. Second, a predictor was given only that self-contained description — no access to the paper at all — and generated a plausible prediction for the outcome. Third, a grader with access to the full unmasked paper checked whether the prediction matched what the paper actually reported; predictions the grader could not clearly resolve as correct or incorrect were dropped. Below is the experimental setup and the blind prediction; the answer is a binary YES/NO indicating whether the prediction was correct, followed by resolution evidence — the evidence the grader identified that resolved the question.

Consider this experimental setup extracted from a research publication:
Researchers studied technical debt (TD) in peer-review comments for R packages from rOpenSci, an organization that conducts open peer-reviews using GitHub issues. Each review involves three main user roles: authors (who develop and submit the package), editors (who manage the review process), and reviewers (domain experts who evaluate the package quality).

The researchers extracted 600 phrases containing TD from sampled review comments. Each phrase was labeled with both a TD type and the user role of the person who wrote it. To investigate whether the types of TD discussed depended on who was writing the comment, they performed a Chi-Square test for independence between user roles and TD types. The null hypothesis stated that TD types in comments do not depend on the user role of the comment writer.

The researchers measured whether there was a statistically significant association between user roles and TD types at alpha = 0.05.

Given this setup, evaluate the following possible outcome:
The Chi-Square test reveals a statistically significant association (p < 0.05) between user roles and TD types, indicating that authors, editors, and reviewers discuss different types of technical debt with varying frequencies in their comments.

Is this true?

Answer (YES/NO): YES